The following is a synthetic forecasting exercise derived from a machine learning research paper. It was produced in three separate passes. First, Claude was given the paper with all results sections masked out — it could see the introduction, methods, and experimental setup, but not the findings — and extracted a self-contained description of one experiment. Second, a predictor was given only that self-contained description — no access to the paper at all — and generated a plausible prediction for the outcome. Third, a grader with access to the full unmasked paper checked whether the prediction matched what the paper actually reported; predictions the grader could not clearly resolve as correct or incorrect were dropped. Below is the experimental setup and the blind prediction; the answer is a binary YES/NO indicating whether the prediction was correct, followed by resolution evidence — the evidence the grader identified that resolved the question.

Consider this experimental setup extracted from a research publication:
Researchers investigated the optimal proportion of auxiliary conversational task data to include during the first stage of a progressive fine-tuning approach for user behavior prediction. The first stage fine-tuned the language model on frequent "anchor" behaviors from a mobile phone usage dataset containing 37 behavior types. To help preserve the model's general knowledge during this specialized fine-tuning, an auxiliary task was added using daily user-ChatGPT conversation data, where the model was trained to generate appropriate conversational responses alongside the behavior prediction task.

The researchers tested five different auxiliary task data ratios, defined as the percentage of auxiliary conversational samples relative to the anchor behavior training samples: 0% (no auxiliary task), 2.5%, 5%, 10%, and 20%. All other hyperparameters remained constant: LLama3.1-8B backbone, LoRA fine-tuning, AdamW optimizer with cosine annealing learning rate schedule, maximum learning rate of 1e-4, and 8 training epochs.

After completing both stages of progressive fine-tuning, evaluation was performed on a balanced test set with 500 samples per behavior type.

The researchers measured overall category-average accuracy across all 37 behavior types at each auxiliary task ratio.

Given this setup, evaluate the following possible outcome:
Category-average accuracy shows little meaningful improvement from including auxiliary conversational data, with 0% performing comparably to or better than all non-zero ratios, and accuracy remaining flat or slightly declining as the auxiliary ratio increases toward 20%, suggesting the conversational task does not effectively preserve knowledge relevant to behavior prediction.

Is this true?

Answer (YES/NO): NO